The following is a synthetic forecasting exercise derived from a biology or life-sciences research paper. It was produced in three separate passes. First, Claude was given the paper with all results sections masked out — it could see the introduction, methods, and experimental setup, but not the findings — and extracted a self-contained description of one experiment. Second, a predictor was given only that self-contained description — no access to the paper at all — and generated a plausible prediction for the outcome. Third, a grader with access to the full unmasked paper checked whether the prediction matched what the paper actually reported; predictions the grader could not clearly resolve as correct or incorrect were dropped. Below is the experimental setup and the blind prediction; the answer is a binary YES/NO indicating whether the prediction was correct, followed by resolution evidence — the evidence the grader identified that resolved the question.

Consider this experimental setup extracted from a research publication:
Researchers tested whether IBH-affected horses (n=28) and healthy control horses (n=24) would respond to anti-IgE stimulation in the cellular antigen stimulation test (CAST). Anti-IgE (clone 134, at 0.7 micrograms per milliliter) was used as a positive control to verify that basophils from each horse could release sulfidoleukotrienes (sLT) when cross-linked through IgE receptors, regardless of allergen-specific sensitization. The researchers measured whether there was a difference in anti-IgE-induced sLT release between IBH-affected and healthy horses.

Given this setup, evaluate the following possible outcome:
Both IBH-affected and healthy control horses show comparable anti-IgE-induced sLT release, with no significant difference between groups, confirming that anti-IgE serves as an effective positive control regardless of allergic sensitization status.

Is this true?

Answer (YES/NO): YES